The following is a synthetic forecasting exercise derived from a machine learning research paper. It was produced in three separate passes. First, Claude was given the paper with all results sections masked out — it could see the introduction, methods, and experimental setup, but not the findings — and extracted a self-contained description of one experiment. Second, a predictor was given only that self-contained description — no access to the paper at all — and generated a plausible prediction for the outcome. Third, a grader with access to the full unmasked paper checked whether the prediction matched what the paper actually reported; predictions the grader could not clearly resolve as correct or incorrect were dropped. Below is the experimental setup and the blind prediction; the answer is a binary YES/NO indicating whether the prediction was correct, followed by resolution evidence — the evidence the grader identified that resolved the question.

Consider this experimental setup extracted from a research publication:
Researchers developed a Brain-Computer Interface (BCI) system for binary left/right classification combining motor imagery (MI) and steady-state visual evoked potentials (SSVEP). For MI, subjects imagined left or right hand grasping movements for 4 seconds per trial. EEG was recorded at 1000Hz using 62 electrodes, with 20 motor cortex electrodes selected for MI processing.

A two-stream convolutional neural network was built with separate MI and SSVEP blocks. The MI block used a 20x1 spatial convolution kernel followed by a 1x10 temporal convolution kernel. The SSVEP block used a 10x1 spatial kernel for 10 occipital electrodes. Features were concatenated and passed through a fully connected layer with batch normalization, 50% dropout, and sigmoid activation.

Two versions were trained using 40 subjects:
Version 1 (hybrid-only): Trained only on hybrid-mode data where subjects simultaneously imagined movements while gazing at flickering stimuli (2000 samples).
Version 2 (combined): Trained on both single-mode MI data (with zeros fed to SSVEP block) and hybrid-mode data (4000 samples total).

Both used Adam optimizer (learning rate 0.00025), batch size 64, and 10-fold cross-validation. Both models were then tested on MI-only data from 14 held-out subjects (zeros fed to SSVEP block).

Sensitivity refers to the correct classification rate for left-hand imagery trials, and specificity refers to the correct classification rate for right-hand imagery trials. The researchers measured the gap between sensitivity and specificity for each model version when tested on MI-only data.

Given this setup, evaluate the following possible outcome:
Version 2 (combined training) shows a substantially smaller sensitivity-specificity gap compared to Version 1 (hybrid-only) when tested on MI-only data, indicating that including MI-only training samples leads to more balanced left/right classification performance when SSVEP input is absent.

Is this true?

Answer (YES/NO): YES